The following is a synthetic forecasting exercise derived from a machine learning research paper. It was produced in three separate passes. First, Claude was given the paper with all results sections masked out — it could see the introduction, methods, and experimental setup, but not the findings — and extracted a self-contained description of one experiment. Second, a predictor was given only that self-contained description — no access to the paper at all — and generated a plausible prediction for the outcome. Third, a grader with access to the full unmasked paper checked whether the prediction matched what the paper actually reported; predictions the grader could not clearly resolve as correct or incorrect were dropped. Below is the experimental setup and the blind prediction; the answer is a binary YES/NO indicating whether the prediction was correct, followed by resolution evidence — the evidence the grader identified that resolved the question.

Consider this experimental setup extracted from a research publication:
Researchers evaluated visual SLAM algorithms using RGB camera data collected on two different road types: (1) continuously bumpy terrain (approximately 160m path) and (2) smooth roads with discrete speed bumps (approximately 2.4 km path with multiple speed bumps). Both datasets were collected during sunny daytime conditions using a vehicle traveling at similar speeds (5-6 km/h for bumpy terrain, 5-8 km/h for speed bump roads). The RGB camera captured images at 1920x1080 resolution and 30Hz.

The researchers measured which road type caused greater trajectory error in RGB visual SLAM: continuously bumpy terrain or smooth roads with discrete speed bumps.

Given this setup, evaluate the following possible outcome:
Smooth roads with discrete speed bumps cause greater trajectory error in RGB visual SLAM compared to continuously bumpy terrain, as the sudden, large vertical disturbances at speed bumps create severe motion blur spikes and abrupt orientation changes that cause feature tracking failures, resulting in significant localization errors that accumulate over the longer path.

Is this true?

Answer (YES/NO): NO